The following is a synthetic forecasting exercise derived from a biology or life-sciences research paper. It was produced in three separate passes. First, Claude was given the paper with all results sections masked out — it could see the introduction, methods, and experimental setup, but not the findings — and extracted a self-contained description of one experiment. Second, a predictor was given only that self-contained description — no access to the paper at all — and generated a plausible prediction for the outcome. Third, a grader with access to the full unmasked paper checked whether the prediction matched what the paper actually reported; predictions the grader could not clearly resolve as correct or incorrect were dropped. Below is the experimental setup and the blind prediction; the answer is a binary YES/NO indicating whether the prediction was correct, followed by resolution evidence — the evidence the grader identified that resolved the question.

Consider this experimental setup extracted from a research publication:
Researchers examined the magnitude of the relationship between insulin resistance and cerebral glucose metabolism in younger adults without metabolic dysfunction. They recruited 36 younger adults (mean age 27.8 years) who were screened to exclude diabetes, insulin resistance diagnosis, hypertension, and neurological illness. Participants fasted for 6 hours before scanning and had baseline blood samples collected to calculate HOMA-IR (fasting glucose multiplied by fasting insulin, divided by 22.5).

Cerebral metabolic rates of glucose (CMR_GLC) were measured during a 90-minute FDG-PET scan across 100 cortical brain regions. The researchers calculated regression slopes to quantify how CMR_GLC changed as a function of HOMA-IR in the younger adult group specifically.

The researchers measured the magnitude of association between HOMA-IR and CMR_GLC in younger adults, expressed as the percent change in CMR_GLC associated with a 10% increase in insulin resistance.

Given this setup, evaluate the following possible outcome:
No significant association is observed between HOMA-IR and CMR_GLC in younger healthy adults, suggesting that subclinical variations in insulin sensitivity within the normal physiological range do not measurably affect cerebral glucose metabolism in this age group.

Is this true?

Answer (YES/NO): NO